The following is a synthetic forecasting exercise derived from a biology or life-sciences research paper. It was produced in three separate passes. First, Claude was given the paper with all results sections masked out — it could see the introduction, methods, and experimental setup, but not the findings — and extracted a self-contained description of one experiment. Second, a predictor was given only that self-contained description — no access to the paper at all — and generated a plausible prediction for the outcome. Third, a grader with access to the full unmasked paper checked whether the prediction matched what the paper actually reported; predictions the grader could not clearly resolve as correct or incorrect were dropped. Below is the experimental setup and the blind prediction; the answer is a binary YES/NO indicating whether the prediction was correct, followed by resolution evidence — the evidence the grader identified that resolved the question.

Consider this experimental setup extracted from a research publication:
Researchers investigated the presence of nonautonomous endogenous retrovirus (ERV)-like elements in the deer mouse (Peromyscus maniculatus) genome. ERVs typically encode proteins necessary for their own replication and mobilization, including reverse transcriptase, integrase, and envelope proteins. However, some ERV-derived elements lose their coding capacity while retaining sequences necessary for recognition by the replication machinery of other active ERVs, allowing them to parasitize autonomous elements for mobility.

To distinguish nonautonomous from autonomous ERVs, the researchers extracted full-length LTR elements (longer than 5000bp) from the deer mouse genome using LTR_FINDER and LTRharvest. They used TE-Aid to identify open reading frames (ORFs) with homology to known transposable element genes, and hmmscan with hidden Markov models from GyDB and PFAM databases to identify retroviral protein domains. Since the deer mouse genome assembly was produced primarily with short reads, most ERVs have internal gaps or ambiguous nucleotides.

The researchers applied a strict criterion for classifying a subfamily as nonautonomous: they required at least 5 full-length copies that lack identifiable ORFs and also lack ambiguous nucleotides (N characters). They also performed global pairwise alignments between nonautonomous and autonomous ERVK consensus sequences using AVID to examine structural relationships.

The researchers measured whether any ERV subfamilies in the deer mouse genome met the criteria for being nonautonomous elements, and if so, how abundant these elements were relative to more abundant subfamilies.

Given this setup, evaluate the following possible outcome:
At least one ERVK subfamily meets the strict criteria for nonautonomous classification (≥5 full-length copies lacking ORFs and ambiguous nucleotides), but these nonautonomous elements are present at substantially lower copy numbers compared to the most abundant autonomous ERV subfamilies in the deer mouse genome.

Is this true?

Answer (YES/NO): NO